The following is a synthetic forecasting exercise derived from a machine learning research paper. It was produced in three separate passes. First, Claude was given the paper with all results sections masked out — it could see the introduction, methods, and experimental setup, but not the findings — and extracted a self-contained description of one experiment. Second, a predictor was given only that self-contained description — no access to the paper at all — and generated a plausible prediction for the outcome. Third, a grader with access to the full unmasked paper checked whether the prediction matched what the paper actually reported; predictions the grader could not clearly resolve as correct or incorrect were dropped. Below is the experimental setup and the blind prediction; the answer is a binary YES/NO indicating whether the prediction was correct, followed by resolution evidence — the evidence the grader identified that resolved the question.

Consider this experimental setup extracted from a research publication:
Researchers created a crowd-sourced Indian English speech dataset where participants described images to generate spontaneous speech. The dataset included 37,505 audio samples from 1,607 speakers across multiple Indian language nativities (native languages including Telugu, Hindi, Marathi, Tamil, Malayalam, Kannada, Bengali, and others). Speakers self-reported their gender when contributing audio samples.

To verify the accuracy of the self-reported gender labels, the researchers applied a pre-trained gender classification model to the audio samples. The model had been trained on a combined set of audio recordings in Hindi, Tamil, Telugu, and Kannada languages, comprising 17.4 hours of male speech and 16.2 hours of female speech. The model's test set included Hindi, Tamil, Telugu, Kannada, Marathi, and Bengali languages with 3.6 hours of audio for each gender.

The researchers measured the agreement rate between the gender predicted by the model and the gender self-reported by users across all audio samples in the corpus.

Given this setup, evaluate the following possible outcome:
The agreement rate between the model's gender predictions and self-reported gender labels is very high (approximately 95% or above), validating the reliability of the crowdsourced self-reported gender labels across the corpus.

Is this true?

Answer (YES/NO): YES